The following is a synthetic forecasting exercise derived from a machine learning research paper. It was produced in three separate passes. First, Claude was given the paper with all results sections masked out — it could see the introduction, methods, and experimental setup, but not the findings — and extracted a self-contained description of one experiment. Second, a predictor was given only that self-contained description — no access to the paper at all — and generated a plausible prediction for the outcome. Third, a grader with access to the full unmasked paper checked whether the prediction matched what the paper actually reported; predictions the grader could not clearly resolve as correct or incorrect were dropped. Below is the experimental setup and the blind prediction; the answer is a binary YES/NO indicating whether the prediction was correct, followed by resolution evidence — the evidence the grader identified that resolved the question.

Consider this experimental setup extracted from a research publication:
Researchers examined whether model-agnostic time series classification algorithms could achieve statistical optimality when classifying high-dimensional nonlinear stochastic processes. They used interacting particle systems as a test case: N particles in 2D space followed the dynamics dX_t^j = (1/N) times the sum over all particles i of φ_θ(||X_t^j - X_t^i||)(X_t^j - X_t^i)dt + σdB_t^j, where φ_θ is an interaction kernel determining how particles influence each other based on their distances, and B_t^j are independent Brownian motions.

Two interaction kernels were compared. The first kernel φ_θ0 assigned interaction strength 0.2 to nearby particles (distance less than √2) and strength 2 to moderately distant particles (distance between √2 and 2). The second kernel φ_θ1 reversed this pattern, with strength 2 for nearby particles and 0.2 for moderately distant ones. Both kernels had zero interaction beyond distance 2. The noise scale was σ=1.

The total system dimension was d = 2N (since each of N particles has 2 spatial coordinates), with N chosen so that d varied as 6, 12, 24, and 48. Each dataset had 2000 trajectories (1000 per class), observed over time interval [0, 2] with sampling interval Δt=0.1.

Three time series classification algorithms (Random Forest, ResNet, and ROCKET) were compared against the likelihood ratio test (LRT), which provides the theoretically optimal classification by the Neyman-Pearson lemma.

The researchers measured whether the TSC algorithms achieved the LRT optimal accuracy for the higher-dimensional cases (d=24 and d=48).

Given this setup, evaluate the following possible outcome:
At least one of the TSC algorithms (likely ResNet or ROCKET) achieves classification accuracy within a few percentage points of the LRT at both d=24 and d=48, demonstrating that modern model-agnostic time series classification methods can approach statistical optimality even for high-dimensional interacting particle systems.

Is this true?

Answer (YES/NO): NO